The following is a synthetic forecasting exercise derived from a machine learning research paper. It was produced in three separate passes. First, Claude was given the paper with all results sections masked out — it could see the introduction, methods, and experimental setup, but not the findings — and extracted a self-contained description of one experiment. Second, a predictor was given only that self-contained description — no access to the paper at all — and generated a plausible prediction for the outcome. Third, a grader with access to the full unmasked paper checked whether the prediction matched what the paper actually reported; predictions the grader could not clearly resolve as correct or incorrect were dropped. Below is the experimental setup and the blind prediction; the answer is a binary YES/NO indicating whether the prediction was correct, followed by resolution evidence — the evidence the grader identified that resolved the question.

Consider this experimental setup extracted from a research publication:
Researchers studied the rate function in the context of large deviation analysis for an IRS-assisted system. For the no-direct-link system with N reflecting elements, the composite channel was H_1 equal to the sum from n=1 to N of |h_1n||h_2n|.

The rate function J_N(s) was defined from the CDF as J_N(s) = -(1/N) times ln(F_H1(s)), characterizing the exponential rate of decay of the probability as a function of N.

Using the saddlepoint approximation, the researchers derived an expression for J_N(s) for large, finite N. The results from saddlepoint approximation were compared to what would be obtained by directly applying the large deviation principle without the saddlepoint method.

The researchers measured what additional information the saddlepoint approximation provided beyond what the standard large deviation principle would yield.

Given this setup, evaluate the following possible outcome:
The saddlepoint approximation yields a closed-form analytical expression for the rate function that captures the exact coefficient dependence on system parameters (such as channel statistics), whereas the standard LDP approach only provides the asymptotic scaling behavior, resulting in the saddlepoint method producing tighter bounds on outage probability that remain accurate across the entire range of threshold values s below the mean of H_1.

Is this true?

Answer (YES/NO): NO